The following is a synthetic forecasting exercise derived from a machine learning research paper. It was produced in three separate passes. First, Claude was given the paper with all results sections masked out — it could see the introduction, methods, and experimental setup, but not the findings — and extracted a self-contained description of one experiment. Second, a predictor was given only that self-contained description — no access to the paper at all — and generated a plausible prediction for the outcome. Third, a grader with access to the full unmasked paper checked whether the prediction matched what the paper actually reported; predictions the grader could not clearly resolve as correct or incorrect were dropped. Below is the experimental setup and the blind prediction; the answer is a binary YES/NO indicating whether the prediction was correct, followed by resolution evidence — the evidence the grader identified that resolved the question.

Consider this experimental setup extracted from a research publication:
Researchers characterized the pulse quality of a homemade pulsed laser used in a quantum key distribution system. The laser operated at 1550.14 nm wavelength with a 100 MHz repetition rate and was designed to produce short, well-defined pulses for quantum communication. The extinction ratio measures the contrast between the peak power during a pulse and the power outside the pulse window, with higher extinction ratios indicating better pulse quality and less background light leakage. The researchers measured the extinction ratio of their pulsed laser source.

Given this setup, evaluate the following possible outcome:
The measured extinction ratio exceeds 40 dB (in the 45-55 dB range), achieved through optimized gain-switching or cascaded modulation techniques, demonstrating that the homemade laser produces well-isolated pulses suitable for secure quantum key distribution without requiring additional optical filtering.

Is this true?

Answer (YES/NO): NO